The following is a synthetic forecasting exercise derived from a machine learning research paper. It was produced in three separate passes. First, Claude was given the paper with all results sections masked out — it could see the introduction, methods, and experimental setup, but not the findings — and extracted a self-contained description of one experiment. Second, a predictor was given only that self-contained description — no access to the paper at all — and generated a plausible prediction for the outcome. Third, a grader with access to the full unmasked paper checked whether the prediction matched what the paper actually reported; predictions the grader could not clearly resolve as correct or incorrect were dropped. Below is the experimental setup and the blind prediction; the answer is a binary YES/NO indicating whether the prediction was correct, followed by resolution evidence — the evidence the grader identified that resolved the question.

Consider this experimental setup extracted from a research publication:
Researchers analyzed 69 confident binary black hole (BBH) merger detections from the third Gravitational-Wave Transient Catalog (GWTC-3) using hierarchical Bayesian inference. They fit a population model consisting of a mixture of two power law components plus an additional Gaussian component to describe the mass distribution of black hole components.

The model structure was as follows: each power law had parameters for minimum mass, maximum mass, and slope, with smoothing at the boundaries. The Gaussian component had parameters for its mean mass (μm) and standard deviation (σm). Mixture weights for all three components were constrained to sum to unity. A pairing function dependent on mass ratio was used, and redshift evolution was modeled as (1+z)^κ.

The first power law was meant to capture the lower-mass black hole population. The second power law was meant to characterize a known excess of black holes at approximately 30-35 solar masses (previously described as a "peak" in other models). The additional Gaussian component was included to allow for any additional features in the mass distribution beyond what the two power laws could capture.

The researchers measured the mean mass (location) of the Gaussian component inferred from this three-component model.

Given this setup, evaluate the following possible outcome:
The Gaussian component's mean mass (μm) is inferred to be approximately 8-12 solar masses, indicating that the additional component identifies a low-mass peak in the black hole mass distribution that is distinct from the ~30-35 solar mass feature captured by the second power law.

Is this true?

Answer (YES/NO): NO